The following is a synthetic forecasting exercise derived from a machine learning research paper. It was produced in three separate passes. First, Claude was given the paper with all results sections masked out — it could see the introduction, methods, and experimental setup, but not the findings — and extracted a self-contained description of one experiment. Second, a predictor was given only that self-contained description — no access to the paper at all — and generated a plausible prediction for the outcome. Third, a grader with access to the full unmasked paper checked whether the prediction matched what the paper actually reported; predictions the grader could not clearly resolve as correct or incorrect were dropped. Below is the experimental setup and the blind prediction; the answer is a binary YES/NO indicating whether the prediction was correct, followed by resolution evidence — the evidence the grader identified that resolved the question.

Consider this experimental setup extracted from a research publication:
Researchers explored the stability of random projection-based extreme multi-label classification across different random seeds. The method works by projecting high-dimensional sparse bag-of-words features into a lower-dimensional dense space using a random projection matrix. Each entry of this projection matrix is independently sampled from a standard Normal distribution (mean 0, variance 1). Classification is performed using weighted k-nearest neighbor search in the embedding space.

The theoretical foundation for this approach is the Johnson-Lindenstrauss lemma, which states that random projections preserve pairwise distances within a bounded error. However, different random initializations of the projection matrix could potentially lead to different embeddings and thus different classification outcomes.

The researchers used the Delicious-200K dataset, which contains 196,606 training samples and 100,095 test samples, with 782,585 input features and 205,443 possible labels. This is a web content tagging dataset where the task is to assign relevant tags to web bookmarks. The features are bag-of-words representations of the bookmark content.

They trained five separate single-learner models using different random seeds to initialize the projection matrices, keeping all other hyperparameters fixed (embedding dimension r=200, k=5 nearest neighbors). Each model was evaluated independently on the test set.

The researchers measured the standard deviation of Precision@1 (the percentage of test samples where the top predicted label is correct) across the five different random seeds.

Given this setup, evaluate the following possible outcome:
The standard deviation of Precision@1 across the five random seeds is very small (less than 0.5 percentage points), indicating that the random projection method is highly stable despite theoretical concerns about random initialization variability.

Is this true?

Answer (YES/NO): YES